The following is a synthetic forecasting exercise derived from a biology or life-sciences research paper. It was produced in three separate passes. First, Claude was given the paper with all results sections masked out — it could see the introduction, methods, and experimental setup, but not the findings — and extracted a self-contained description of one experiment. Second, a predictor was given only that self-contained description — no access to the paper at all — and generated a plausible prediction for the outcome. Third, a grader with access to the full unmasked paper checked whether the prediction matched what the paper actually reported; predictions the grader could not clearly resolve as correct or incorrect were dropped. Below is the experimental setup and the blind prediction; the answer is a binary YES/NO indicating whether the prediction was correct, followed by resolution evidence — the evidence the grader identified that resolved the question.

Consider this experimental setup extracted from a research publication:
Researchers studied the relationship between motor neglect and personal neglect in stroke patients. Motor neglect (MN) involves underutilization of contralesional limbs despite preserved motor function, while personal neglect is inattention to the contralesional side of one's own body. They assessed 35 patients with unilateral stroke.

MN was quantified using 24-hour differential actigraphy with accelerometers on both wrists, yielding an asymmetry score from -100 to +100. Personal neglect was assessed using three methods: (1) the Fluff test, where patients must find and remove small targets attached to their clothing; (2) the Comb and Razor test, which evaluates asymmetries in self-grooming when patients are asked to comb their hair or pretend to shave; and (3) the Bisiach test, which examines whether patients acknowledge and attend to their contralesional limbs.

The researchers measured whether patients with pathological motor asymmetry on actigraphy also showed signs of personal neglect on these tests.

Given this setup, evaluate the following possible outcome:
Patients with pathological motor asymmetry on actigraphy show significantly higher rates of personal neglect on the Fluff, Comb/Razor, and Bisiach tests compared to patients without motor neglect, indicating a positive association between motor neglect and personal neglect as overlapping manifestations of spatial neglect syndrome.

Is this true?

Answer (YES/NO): NO